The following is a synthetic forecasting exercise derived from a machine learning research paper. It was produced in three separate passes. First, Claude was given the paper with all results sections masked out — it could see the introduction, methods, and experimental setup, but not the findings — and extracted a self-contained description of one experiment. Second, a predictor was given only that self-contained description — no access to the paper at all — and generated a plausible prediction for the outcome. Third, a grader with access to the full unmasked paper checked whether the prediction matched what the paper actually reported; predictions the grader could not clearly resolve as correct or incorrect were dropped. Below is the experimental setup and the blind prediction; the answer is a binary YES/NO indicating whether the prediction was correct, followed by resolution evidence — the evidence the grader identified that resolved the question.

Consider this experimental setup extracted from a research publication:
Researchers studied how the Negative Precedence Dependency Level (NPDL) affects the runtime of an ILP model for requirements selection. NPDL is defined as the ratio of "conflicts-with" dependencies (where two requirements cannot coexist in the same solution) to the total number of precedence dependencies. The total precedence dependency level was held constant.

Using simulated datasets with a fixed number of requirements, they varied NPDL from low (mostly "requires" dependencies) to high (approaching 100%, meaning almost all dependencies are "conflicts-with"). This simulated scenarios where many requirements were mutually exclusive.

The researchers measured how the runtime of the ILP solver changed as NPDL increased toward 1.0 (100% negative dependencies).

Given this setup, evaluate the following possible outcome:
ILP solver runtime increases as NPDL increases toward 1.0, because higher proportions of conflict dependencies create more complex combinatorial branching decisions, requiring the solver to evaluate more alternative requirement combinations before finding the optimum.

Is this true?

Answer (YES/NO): NO